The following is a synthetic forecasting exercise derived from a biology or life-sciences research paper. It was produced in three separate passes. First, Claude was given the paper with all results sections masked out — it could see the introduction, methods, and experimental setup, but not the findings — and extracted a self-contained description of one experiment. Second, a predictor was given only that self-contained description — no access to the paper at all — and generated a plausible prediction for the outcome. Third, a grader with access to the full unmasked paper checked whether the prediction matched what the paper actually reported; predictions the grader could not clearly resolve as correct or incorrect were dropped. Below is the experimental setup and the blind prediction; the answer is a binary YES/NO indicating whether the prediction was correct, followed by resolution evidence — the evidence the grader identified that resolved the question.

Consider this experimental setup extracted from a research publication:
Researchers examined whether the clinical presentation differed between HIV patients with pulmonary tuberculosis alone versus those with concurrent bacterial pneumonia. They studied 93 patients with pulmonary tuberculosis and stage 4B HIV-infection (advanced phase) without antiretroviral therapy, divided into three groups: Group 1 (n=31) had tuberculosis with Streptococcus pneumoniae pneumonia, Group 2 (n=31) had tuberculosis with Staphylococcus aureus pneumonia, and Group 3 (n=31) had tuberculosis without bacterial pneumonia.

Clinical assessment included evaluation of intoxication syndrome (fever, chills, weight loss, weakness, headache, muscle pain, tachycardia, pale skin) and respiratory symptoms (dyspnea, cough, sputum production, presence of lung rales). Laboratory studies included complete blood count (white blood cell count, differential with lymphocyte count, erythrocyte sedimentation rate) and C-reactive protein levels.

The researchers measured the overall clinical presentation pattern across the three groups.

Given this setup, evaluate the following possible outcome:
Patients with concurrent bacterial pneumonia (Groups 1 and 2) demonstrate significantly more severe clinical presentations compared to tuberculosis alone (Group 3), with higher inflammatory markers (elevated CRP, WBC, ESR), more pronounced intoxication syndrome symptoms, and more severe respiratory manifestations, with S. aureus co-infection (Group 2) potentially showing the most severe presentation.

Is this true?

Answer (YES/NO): NO